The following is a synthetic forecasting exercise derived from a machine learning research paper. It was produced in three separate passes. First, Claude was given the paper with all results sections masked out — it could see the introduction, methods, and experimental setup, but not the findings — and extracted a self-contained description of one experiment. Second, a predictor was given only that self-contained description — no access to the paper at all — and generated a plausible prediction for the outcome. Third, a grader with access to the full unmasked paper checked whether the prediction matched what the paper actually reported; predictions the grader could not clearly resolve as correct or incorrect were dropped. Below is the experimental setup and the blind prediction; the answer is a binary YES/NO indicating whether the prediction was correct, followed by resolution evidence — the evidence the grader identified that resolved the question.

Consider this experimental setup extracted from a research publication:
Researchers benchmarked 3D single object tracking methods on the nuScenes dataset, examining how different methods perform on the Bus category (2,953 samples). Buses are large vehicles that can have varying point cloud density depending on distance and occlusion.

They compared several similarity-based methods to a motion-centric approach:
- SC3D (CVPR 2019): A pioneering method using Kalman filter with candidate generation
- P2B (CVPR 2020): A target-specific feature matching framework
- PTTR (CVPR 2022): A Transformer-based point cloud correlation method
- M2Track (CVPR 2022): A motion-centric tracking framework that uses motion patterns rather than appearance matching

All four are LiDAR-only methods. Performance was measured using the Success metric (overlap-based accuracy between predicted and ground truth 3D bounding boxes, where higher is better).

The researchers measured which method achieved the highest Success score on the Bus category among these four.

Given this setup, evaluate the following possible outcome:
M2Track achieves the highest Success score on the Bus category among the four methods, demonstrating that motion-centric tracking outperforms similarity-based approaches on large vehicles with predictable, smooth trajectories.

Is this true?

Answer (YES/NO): YES